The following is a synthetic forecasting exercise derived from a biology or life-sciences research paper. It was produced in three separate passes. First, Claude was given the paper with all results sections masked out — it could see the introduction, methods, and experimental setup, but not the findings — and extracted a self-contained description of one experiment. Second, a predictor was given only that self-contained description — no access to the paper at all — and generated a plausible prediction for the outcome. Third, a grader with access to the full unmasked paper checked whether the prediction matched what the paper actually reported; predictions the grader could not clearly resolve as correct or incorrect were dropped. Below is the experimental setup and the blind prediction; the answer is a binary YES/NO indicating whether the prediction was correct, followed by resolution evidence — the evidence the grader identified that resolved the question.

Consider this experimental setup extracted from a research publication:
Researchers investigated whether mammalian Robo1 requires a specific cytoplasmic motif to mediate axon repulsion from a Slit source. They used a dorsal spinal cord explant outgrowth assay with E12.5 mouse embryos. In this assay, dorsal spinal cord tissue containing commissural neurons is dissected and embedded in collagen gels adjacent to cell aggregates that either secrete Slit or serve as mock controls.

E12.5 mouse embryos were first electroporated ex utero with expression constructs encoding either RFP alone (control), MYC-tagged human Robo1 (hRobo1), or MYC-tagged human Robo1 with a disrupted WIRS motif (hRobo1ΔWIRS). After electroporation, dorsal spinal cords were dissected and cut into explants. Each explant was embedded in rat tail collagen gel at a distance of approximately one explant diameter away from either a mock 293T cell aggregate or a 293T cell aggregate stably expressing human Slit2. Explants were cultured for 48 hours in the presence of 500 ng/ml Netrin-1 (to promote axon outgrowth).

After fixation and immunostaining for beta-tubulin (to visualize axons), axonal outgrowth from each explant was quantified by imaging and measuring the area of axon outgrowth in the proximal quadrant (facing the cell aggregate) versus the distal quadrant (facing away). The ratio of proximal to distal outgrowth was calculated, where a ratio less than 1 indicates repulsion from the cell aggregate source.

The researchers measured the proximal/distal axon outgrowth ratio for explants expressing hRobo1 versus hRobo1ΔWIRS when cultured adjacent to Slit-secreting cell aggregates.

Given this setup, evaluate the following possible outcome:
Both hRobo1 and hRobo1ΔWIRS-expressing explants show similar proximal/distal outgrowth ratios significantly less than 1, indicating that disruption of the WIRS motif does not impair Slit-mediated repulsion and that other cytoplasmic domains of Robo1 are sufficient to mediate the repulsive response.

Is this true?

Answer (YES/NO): NO